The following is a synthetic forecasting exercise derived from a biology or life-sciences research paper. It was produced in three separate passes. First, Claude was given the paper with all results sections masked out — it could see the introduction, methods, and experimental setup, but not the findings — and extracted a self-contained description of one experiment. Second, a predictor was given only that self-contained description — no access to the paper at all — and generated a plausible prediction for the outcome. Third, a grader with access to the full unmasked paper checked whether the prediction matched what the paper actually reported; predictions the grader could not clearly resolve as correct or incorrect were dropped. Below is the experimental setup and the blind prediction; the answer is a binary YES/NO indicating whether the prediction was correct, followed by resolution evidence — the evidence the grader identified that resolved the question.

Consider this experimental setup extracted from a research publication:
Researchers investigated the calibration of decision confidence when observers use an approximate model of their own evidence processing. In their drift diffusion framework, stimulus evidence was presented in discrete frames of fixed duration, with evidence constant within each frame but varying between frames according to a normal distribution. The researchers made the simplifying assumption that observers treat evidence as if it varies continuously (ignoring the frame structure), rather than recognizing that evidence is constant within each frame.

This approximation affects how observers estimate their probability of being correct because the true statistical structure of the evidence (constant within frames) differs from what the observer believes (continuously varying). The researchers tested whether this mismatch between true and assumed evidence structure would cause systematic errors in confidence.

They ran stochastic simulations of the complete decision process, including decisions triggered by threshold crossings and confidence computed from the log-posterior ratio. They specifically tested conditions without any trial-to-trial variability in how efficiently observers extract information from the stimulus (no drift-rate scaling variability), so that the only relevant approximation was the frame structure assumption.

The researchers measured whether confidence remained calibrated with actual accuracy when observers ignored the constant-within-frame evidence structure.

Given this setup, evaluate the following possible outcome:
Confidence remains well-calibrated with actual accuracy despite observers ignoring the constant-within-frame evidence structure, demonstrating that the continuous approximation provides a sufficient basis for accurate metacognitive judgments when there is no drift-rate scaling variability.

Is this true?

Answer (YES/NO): YES